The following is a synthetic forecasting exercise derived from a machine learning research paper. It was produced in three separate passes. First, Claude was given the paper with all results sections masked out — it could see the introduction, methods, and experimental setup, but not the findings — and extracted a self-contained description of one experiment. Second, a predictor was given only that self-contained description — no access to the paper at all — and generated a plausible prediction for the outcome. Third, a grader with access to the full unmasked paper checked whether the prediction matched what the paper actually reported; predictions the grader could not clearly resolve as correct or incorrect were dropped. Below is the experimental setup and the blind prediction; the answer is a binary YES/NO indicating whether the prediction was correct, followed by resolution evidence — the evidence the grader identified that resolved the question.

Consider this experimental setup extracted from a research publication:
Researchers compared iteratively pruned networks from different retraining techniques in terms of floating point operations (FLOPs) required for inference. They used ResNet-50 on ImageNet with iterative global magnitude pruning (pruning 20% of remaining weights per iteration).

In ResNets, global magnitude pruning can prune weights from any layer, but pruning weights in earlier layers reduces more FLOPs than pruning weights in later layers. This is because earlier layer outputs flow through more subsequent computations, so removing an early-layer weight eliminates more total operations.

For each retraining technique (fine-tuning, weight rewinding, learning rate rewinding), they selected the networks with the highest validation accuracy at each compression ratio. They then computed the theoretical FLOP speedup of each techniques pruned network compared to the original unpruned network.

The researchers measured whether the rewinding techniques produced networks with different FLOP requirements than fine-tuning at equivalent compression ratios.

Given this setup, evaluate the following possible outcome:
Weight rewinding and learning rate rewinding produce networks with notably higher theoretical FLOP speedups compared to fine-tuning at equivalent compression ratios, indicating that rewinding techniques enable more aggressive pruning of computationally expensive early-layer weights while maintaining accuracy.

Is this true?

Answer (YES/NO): YES